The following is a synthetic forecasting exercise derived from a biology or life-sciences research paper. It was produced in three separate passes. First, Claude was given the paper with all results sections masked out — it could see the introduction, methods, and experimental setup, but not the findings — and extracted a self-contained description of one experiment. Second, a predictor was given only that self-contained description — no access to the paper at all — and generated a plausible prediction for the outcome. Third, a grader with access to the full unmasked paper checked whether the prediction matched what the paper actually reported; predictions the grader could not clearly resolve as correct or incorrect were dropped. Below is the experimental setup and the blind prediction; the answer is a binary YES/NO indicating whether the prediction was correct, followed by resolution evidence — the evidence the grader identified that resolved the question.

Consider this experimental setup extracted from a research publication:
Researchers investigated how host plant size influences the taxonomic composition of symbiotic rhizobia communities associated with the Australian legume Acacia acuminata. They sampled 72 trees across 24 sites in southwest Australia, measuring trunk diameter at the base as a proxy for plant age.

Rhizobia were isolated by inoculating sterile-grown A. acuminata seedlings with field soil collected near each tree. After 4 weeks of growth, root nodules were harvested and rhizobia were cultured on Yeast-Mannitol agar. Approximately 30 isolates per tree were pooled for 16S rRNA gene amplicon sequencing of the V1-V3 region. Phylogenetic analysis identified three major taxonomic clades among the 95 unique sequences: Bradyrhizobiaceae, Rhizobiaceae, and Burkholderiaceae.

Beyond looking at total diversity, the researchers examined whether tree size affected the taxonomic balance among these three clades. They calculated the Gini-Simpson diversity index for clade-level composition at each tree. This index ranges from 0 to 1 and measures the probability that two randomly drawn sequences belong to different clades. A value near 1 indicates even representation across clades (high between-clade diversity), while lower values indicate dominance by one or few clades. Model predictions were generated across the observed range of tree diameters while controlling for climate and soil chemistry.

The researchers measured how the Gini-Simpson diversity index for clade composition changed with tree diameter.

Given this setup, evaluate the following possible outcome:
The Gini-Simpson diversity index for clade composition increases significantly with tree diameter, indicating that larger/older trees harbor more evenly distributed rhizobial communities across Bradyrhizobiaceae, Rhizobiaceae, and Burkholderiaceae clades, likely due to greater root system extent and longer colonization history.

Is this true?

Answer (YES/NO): YES